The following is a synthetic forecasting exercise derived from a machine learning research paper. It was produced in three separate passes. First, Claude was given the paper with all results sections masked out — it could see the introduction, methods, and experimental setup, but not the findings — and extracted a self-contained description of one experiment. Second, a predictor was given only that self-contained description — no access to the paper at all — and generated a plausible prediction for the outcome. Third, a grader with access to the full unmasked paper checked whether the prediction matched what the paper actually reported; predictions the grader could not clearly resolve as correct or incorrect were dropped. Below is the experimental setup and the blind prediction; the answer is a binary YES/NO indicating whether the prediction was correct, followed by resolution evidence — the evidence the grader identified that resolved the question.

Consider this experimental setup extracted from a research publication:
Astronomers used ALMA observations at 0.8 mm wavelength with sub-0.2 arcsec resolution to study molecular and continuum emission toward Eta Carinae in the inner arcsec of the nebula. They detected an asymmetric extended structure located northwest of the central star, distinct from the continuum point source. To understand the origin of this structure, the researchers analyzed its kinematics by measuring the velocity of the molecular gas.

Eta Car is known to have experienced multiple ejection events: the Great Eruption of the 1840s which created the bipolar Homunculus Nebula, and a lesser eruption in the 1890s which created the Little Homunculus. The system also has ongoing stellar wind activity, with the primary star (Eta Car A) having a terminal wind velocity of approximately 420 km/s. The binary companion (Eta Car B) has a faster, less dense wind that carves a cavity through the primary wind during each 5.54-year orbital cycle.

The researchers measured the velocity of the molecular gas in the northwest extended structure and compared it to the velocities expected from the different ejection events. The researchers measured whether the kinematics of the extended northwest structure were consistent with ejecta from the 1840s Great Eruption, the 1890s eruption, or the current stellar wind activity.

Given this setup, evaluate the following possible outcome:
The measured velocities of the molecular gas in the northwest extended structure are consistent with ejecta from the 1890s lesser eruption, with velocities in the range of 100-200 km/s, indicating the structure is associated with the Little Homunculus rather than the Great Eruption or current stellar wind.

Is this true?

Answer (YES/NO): NO